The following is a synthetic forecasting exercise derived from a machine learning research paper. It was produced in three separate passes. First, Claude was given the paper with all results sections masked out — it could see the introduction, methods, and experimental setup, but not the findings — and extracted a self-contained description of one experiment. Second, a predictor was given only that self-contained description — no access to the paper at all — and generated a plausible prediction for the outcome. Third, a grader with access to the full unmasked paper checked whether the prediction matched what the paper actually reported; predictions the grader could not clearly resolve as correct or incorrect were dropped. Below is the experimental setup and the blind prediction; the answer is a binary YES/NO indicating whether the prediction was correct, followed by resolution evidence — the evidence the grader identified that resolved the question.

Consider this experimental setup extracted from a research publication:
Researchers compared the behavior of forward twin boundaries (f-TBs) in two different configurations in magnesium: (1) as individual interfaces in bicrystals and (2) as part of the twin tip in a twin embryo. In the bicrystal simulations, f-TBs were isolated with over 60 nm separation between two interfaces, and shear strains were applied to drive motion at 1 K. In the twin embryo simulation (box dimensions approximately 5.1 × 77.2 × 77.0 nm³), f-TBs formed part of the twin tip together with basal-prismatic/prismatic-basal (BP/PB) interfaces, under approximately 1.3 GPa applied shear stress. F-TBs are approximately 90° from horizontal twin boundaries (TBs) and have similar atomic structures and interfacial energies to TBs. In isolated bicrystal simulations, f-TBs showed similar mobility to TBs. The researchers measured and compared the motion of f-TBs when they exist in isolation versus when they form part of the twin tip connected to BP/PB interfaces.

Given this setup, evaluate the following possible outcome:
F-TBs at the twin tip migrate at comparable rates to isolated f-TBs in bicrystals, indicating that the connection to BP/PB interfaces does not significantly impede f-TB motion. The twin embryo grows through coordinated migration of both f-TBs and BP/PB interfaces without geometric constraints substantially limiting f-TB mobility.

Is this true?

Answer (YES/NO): NO